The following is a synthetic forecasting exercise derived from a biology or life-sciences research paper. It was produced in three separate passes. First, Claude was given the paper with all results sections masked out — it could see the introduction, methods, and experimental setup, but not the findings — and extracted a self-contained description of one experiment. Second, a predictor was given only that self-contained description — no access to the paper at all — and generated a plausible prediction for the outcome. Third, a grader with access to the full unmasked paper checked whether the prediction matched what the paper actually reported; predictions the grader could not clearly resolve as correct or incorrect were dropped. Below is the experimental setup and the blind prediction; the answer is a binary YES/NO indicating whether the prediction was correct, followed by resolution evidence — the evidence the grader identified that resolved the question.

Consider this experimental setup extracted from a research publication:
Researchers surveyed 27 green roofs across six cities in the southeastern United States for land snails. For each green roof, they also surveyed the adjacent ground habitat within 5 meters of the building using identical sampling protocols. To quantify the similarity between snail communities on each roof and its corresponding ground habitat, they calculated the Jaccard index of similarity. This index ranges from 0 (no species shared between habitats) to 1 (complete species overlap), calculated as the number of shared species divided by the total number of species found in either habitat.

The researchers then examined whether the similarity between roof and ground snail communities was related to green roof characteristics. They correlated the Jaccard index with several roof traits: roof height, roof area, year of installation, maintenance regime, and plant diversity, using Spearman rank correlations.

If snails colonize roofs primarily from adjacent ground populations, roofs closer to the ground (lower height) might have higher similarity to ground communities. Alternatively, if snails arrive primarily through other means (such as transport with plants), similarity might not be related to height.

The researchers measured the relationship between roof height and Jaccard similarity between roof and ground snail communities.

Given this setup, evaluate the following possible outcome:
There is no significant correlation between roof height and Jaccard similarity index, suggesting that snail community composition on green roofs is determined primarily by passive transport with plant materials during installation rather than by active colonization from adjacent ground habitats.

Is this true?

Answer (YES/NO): YES